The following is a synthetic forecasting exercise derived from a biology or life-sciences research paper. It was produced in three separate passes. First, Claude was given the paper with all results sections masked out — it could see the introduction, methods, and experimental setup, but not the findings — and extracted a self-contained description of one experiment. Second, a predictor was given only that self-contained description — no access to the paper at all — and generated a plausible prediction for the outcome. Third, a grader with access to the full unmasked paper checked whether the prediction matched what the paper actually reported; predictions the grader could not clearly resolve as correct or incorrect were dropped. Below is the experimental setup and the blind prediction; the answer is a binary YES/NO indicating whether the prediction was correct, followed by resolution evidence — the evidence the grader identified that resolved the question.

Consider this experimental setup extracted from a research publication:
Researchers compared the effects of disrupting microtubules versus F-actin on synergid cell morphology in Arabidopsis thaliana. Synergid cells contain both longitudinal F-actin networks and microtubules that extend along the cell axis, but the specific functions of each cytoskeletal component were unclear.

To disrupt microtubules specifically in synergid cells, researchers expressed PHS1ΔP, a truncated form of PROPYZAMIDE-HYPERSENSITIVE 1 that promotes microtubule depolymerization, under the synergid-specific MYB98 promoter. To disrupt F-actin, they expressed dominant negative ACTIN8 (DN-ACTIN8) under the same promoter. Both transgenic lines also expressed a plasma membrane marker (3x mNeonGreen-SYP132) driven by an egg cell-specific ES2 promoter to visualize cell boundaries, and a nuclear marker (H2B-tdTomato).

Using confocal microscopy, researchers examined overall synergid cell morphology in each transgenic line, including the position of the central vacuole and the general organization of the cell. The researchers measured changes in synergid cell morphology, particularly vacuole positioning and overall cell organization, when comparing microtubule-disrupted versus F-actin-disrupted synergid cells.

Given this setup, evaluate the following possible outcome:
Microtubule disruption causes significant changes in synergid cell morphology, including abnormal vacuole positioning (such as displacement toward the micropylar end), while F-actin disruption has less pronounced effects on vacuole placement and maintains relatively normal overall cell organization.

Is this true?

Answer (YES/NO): NO